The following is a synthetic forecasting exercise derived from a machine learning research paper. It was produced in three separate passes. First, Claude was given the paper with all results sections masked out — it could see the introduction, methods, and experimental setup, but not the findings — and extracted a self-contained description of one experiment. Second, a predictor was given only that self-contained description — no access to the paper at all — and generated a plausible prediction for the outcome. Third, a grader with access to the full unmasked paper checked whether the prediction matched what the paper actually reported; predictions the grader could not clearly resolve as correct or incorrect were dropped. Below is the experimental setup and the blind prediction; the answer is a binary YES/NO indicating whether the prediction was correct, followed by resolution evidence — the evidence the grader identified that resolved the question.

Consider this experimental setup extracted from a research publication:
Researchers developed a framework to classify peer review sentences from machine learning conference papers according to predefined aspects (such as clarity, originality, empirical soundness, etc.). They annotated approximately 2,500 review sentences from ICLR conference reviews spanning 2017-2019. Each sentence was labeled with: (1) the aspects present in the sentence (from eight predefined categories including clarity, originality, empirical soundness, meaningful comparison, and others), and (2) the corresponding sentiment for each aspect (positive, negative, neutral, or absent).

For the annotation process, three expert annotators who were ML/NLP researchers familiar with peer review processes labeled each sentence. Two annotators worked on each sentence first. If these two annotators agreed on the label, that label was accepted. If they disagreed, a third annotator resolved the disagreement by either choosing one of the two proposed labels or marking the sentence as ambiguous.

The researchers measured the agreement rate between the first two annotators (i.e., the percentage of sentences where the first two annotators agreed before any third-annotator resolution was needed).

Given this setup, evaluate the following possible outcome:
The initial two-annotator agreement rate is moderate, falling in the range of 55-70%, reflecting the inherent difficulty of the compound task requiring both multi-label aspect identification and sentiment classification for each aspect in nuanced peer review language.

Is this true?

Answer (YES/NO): YES